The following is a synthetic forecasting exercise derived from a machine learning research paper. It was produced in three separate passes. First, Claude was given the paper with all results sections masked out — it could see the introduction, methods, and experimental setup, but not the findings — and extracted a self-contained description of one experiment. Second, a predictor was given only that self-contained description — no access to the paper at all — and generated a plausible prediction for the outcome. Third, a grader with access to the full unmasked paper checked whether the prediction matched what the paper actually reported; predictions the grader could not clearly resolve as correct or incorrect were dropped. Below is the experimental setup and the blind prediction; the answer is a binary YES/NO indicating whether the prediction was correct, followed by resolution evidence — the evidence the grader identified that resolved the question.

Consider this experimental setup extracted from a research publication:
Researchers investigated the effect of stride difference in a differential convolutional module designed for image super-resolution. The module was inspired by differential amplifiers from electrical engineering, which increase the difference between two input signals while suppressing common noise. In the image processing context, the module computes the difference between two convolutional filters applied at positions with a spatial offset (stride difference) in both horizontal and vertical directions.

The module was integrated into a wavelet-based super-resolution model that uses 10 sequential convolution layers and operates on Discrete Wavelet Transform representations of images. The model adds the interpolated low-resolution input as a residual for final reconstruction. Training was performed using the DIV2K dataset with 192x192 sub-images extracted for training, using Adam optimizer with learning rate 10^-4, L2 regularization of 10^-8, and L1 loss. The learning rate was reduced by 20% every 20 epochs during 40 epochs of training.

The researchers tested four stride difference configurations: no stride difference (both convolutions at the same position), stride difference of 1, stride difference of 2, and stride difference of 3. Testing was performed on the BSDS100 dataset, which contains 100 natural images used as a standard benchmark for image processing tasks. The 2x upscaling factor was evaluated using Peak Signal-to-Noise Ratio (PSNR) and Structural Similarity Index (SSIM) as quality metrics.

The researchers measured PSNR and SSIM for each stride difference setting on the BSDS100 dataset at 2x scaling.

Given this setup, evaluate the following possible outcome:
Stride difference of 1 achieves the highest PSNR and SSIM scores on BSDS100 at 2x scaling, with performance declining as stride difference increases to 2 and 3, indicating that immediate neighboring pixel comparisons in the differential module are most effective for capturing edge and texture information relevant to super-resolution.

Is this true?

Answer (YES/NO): YES